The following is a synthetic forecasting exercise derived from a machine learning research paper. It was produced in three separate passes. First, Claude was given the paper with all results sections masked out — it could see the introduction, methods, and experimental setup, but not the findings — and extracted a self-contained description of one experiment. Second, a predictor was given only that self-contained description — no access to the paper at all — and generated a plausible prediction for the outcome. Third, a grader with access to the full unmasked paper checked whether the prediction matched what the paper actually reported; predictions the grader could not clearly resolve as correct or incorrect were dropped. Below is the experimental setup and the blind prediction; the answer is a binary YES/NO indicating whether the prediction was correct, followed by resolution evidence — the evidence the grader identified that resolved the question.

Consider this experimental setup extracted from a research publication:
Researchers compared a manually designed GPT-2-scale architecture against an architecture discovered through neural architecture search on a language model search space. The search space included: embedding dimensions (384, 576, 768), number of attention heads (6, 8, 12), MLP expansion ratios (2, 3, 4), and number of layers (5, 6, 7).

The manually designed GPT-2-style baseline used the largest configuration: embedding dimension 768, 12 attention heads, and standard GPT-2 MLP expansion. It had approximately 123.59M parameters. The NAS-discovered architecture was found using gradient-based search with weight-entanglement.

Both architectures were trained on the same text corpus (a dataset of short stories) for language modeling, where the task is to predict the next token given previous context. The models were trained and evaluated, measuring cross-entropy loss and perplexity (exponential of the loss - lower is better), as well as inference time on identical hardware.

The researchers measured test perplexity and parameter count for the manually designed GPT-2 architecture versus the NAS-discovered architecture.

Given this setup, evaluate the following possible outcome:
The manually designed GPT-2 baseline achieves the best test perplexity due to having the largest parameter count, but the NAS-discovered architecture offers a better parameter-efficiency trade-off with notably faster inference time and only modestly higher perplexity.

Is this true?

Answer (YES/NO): NO